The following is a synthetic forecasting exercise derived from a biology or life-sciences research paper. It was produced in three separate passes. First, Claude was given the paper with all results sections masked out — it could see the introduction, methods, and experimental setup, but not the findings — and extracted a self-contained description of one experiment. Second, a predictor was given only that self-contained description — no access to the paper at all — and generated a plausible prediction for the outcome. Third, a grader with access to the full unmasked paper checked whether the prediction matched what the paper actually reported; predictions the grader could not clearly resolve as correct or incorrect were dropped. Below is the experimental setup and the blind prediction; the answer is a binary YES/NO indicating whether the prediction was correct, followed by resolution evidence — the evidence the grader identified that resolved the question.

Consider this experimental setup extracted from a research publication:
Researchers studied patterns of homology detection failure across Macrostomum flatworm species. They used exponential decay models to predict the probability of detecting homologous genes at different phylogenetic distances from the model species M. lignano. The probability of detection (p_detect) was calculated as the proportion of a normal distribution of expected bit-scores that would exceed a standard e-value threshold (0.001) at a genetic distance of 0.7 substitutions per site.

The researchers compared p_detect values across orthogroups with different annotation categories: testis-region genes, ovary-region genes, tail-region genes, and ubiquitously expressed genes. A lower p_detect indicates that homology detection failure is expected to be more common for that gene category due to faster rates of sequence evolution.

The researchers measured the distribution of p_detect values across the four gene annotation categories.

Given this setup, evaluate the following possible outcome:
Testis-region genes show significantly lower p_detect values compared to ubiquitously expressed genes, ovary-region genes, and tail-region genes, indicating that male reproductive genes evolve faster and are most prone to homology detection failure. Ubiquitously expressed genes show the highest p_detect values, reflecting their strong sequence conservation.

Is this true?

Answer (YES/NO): NO